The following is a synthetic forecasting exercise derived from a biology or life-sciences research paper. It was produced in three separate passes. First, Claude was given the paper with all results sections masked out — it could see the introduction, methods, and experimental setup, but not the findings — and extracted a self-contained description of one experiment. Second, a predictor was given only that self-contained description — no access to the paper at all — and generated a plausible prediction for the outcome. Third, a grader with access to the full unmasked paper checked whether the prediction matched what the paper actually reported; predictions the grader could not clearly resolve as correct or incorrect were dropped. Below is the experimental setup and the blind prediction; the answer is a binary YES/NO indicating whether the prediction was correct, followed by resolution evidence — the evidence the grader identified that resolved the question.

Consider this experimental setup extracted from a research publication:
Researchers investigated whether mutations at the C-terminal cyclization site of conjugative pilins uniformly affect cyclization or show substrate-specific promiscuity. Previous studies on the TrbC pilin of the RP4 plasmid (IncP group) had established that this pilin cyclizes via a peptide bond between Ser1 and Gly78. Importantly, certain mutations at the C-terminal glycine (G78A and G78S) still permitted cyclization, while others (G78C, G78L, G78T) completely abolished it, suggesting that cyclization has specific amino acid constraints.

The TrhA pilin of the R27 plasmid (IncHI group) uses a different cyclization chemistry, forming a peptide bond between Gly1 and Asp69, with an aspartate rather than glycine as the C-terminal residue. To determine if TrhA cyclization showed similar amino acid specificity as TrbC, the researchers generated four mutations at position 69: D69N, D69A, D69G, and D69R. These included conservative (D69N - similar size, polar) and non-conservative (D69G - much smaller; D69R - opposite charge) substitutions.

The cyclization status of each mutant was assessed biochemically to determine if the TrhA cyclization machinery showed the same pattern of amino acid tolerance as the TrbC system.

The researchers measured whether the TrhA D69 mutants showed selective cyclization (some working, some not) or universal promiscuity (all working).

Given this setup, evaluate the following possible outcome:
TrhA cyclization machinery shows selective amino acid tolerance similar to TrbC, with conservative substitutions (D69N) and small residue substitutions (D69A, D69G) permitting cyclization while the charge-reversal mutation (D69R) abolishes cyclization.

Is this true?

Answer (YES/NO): NO